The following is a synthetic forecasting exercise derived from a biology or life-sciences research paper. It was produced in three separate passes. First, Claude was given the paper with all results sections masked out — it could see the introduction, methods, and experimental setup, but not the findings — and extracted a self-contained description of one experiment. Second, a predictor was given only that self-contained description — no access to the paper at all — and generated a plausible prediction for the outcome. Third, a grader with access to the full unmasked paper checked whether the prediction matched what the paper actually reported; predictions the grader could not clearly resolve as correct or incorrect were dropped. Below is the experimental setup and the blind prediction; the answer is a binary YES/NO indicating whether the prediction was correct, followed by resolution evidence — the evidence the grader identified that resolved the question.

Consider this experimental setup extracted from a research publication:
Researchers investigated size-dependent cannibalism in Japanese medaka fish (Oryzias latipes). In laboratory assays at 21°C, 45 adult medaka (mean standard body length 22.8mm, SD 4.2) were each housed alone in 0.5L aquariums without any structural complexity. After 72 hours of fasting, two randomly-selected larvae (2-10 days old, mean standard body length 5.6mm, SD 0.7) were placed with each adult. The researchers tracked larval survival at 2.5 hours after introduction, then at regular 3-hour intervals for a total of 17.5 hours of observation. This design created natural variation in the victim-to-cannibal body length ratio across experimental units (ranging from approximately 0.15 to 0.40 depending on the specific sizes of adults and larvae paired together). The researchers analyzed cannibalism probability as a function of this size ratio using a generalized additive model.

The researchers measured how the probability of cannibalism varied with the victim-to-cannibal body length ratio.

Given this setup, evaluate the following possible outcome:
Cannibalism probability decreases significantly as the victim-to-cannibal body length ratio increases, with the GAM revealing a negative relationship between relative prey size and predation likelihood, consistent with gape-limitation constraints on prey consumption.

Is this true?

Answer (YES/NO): NO